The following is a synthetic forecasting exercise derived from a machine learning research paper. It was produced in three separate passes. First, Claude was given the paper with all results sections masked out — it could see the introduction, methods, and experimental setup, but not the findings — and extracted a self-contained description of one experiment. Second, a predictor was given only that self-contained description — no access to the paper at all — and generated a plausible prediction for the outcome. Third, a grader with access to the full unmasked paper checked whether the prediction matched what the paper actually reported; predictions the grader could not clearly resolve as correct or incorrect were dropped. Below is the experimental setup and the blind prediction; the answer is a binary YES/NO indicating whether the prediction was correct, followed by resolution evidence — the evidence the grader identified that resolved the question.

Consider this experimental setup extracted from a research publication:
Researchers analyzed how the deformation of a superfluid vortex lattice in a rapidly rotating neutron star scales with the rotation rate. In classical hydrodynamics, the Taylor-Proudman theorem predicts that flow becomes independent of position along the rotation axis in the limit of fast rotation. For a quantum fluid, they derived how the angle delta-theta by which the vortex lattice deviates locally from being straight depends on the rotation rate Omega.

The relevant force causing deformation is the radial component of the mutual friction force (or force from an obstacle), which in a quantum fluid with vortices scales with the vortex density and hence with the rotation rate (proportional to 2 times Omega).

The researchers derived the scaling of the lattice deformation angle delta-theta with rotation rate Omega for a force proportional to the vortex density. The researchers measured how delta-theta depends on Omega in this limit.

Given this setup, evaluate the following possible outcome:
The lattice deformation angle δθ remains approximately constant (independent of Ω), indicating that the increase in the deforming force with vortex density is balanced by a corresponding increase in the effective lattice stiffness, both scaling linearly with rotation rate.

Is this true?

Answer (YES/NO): NO